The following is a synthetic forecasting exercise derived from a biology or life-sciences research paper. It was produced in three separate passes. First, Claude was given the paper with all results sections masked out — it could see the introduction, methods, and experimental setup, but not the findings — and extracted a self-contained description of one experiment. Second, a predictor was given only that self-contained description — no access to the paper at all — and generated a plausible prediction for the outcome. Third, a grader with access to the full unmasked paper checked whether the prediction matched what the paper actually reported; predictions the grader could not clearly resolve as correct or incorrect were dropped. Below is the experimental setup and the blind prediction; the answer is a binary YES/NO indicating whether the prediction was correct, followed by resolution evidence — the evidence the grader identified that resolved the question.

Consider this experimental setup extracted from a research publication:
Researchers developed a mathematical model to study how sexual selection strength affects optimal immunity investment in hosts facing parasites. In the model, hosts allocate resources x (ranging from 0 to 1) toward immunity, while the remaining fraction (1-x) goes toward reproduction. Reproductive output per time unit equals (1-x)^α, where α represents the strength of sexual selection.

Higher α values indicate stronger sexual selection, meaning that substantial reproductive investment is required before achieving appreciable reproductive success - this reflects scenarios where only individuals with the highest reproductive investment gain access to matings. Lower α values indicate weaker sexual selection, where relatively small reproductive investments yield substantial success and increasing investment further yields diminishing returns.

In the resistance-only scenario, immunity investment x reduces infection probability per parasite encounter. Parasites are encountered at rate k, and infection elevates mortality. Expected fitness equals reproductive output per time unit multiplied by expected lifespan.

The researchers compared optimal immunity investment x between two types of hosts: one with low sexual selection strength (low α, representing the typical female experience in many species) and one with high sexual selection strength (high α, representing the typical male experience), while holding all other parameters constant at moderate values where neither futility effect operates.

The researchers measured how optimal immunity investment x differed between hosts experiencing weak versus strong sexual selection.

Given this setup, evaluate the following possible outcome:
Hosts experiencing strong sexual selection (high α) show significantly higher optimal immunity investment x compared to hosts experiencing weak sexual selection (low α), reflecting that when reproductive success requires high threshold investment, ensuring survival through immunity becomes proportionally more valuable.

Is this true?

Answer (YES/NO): NO